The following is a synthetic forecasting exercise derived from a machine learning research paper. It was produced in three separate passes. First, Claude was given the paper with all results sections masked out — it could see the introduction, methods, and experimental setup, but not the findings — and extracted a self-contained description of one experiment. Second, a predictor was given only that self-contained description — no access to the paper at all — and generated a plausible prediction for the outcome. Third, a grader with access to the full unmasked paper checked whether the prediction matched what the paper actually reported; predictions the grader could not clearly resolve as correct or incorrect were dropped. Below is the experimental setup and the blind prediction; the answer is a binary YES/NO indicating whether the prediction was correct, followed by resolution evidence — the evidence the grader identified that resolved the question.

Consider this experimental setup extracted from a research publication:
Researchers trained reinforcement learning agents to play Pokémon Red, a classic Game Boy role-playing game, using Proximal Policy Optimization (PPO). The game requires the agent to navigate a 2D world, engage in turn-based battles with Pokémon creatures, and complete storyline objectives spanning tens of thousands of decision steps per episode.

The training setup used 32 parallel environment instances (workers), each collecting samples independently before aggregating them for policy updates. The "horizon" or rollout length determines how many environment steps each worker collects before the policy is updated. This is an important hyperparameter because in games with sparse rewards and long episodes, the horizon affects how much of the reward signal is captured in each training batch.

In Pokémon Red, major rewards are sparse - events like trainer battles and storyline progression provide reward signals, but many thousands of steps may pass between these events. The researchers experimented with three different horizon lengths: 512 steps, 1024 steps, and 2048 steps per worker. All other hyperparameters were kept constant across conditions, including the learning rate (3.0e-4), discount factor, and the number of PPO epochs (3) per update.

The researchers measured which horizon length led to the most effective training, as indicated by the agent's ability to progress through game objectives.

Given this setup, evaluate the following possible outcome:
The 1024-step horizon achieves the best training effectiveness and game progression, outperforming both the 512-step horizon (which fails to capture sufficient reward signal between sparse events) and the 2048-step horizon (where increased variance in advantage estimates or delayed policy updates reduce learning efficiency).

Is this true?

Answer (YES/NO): NO